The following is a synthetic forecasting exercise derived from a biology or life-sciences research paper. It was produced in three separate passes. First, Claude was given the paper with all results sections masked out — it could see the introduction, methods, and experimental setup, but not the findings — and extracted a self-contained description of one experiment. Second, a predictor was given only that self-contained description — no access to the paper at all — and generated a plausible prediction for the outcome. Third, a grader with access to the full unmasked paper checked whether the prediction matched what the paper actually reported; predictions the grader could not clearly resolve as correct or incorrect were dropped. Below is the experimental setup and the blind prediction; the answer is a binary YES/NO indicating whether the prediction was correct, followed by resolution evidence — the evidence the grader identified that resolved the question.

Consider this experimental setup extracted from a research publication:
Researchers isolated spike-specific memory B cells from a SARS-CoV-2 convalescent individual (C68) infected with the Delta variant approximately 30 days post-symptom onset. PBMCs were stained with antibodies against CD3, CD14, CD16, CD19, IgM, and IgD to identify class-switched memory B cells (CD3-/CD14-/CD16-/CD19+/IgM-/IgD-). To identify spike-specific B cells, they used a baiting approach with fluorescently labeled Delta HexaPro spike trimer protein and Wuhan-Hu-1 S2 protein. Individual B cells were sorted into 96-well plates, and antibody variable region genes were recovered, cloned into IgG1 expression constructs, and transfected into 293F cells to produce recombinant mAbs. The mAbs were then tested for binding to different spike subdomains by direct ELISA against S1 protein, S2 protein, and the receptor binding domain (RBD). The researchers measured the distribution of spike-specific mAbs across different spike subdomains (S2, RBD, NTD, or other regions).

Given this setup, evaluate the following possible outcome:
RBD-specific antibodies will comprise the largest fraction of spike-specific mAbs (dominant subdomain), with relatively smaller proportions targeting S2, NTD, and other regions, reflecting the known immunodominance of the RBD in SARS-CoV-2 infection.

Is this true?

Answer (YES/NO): YES